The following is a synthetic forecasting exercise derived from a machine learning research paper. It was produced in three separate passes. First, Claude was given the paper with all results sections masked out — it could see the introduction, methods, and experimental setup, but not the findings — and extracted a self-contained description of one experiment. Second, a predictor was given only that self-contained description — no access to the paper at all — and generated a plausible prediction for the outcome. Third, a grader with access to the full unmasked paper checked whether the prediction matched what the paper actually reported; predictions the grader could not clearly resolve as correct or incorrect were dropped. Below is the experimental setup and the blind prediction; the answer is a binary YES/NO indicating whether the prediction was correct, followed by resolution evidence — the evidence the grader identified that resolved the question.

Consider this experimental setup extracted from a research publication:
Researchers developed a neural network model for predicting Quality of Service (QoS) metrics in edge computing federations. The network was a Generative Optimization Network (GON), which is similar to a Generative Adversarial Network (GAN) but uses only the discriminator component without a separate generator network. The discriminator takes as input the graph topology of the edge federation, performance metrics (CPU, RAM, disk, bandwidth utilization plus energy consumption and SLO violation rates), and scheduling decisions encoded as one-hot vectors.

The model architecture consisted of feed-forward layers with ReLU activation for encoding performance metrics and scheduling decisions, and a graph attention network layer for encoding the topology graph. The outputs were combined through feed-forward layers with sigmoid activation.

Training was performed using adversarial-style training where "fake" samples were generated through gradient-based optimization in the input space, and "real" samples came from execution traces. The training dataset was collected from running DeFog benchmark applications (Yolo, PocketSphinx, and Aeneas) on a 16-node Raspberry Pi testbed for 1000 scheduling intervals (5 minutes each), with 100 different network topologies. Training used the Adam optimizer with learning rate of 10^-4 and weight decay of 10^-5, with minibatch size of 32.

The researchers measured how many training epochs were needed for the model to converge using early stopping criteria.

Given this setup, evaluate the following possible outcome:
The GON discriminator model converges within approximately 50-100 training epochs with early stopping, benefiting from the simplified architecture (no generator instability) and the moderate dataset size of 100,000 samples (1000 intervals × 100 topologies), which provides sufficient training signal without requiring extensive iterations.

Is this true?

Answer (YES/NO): NO